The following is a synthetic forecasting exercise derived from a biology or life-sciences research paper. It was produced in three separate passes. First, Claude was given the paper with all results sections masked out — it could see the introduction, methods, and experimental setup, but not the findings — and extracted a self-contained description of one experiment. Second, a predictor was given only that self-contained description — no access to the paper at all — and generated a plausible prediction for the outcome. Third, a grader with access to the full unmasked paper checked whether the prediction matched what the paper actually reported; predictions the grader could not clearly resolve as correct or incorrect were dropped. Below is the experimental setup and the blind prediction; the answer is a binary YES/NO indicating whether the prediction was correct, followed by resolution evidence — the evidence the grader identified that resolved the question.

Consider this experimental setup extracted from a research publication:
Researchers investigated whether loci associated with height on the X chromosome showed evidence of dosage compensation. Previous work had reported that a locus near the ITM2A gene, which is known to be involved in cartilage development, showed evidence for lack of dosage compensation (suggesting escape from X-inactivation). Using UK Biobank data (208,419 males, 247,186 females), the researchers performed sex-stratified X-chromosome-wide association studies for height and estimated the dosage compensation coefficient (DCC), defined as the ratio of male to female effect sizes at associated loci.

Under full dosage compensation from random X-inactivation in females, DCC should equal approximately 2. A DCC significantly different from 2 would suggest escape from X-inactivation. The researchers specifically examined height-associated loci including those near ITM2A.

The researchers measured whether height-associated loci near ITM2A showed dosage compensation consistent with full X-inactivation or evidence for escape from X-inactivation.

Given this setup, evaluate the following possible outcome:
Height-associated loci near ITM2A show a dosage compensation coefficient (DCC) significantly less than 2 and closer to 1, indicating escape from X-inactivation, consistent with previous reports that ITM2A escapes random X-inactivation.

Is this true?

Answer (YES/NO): NO